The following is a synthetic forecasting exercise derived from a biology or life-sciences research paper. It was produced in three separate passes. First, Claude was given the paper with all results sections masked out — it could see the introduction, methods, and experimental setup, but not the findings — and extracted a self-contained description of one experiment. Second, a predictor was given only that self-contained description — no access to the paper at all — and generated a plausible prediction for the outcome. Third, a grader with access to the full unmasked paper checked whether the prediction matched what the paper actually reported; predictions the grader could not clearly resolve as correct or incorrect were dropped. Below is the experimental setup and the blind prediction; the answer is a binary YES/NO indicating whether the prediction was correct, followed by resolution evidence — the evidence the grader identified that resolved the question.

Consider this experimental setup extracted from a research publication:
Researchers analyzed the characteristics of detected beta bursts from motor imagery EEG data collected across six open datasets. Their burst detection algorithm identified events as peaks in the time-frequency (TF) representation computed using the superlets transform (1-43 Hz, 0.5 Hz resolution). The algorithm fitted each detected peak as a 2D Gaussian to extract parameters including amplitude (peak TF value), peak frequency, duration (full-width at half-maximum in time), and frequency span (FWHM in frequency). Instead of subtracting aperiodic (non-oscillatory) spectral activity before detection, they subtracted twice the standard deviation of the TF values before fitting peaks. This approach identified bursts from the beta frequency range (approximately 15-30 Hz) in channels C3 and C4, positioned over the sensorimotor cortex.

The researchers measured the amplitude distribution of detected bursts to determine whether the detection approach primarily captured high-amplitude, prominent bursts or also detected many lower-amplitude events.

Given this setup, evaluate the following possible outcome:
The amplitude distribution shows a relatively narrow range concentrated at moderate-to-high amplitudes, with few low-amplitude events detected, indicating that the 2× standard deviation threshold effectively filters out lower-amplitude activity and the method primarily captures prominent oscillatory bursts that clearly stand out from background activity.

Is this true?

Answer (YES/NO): NO